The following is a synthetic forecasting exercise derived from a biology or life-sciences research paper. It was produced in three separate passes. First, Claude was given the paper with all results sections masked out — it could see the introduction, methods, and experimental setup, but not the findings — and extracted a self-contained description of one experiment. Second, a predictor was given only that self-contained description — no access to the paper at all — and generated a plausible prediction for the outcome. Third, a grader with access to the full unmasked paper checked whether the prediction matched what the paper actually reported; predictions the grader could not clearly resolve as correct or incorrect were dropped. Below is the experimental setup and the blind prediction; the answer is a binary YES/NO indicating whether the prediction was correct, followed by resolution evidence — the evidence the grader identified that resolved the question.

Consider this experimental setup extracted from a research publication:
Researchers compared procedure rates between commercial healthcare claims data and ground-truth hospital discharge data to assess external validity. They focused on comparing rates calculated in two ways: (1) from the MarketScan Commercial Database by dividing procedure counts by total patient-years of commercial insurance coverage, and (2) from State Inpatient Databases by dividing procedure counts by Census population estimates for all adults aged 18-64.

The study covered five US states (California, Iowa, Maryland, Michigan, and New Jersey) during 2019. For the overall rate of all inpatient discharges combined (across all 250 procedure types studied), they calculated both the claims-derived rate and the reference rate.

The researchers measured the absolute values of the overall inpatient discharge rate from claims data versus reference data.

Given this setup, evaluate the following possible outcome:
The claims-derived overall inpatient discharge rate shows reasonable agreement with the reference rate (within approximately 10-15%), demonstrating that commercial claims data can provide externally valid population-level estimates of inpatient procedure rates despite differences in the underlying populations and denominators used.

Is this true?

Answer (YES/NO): NO